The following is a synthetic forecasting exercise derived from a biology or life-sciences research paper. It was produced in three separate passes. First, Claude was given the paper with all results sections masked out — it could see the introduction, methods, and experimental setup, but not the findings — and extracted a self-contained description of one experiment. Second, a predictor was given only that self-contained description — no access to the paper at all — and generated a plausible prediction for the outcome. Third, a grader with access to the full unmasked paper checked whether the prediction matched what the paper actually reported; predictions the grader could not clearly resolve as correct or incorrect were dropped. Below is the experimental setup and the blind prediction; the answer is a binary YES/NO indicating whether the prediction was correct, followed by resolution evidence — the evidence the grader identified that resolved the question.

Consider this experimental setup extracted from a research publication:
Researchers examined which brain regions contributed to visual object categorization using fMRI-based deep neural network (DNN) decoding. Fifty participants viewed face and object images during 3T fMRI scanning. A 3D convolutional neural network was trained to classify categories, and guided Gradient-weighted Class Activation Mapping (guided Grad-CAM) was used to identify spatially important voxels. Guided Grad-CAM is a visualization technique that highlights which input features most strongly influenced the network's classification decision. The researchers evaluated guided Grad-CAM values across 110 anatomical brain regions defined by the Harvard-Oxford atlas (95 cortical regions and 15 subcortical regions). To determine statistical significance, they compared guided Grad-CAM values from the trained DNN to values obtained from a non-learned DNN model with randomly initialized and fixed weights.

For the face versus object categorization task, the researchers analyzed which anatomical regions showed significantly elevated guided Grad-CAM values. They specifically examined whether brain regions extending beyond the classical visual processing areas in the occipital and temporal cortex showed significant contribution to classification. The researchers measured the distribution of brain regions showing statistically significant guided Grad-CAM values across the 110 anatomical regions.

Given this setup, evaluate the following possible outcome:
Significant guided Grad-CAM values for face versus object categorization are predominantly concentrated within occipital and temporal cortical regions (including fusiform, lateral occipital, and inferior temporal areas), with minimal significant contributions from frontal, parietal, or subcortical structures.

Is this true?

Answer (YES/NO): NO